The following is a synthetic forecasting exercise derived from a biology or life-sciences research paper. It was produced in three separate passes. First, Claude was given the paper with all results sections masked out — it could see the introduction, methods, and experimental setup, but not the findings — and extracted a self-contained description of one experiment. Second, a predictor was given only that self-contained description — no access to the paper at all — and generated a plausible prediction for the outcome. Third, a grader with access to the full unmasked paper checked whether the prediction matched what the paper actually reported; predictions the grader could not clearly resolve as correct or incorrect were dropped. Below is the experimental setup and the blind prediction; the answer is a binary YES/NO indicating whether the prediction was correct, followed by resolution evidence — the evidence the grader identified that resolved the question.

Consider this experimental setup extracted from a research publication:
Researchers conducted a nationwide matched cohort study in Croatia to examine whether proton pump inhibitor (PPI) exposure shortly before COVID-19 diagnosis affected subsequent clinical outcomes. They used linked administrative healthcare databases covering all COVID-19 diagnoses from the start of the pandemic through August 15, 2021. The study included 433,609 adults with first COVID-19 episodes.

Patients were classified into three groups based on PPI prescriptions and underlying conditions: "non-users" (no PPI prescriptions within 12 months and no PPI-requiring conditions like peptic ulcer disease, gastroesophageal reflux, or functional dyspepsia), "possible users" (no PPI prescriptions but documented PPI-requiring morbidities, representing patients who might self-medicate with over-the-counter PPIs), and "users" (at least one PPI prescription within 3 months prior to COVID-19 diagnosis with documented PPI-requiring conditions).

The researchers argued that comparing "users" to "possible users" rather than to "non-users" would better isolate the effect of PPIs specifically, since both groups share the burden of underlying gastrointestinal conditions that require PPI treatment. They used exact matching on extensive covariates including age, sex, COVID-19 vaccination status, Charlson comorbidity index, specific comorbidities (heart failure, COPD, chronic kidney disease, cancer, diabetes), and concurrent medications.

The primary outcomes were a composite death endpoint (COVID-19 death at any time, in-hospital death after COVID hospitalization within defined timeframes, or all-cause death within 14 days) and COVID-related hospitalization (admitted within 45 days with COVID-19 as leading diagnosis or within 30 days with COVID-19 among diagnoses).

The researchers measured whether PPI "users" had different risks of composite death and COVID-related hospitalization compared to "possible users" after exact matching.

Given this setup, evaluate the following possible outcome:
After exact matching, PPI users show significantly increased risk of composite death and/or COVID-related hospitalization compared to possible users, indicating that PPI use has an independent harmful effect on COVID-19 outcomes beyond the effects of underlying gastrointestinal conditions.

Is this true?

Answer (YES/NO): NO